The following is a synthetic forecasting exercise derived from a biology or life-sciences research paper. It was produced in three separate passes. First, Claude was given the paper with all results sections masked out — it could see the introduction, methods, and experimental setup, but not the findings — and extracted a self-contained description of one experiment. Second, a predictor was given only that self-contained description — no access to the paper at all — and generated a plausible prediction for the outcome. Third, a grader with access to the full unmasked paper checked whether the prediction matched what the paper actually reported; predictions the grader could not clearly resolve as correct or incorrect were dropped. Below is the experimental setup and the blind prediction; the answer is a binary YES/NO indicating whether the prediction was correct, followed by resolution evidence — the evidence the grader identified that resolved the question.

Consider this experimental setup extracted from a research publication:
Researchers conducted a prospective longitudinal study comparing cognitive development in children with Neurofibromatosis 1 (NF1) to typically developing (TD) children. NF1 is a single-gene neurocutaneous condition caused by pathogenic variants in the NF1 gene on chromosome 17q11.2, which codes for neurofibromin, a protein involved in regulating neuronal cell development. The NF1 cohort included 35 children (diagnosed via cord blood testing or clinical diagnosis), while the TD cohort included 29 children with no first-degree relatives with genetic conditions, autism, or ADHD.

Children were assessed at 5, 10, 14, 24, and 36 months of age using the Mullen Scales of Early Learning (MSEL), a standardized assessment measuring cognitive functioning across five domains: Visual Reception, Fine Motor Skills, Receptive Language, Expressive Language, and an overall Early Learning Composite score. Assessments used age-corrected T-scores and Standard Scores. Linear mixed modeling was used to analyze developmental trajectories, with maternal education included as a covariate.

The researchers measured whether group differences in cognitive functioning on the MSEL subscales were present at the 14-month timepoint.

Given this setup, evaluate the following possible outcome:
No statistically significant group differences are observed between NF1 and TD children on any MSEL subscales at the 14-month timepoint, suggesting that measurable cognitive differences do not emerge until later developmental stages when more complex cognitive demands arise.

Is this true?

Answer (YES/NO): YES